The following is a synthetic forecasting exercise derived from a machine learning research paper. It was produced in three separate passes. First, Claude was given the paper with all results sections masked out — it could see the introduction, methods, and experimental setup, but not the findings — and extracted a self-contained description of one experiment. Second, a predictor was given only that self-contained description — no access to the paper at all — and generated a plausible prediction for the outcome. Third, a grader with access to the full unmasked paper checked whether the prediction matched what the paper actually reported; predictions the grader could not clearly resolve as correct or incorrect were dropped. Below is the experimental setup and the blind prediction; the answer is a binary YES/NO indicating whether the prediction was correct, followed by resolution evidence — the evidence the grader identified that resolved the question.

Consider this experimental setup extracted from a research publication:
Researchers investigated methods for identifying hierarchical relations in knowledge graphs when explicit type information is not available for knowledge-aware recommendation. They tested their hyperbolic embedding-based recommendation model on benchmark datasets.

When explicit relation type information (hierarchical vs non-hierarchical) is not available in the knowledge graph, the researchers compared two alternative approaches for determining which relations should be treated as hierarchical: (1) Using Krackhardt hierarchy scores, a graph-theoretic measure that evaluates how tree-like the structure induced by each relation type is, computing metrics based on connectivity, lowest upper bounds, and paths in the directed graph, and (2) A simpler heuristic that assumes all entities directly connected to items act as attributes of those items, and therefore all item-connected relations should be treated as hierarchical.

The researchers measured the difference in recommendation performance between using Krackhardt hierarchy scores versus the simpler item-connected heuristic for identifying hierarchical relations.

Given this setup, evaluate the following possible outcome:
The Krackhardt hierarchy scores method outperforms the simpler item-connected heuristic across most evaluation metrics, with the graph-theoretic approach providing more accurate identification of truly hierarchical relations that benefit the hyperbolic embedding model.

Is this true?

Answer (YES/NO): NO